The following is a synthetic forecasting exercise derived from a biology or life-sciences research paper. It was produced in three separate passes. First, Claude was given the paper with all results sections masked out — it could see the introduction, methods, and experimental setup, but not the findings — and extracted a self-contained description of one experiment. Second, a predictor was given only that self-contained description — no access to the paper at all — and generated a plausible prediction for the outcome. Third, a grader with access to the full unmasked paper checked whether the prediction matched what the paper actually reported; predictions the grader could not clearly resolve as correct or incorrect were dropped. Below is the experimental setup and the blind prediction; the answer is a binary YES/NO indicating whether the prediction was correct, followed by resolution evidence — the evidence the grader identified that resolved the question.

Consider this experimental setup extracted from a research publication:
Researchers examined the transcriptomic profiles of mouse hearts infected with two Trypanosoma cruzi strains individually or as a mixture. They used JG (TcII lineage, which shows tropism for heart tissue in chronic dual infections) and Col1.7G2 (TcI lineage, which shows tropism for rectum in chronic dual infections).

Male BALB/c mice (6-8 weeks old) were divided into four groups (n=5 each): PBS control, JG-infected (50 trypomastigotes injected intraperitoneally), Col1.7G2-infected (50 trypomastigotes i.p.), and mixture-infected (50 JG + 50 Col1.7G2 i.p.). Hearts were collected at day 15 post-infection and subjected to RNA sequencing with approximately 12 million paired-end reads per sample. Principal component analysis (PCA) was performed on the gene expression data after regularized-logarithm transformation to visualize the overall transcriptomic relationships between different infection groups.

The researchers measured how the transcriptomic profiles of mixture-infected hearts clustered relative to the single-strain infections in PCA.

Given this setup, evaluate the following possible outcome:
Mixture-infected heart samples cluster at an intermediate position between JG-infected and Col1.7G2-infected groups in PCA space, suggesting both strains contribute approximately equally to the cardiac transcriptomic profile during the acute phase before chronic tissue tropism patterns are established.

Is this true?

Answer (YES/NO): YES